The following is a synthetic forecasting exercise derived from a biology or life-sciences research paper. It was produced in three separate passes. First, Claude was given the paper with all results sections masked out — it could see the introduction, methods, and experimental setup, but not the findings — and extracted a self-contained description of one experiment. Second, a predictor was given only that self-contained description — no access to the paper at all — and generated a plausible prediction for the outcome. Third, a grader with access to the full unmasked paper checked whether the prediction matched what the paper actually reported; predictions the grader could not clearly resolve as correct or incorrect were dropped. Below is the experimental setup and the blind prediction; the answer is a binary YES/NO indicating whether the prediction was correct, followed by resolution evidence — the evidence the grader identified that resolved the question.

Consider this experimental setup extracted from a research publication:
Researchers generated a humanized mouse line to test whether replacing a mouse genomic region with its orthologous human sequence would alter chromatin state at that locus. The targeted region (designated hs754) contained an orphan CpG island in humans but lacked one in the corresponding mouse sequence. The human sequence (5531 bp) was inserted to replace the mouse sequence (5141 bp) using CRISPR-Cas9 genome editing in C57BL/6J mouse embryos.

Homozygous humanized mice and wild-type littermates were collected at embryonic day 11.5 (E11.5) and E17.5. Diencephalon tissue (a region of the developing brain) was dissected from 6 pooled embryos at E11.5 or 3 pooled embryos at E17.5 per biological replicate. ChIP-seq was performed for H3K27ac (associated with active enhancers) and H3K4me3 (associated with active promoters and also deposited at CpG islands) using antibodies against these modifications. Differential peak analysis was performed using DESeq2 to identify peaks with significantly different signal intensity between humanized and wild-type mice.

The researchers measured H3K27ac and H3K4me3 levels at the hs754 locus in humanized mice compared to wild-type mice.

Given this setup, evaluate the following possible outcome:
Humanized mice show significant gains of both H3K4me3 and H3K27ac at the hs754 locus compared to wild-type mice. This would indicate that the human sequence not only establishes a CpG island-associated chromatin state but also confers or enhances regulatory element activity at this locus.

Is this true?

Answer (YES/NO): NO